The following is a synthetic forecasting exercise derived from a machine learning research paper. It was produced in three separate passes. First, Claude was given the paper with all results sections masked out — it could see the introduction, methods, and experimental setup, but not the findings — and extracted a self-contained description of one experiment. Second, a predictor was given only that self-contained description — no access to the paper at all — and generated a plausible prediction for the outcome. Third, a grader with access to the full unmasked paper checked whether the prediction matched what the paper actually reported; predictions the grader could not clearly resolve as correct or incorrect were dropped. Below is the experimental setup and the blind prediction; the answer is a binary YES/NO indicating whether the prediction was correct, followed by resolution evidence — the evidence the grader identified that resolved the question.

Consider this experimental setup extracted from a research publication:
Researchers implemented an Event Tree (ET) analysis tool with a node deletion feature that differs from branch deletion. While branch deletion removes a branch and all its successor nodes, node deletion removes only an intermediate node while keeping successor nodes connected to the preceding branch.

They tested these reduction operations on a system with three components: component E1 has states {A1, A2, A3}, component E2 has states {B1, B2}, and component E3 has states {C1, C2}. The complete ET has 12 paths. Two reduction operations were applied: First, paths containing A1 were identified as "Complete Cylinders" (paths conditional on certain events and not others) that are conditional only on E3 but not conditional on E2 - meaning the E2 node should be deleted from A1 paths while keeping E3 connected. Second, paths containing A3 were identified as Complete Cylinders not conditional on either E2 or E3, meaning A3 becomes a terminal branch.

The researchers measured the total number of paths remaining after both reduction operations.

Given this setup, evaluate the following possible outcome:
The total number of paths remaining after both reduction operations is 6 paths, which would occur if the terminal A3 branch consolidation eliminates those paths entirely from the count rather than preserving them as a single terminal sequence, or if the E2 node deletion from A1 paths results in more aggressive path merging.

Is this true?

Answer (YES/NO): NO